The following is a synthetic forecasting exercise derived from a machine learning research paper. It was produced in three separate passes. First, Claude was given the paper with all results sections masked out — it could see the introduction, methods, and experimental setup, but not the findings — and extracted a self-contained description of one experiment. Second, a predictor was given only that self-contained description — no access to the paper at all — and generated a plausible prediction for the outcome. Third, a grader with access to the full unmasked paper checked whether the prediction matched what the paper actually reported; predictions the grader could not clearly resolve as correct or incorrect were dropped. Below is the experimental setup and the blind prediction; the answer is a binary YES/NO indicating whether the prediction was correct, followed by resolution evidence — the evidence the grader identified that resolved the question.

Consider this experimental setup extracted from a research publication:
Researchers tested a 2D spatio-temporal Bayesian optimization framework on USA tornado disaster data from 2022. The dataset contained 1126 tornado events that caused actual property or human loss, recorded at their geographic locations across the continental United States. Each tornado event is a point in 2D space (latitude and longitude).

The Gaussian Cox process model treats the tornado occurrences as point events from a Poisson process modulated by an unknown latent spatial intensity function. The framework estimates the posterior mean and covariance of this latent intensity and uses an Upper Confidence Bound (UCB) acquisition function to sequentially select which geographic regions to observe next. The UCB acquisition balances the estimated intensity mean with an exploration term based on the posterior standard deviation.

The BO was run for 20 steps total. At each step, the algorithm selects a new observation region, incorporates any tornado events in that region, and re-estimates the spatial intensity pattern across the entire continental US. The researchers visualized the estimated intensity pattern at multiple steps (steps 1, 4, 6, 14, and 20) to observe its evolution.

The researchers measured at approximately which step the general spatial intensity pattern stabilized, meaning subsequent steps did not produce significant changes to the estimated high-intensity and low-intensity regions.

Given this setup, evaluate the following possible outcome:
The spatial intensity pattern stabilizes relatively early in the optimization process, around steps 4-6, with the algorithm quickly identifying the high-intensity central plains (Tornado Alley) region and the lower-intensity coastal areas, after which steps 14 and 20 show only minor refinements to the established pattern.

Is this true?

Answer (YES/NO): NO